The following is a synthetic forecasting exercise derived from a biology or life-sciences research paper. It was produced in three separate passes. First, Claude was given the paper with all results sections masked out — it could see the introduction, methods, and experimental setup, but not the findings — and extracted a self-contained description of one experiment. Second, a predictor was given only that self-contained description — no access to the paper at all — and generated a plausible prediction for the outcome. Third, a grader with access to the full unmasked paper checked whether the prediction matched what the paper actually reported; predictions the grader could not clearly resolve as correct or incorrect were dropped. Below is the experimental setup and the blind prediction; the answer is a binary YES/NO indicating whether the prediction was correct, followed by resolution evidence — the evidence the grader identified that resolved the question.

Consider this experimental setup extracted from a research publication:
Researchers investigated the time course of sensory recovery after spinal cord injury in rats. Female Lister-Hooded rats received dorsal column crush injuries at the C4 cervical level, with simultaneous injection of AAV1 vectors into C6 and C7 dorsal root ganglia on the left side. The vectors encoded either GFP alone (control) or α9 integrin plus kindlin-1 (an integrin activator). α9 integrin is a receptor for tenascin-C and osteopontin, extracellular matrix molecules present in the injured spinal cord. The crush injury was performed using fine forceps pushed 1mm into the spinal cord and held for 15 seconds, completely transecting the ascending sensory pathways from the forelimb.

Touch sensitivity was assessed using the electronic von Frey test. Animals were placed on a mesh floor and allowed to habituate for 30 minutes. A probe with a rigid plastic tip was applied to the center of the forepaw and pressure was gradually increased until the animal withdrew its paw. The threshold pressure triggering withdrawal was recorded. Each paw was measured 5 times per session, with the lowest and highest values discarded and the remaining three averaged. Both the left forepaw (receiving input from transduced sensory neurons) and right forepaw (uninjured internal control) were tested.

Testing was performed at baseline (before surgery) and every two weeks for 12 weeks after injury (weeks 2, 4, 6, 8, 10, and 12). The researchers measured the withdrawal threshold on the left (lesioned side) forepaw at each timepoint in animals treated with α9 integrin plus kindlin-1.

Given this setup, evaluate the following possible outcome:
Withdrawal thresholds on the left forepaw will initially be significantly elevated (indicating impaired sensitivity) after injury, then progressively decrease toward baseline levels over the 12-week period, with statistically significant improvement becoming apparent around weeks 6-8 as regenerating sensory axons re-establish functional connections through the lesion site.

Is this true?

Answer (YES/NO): YES